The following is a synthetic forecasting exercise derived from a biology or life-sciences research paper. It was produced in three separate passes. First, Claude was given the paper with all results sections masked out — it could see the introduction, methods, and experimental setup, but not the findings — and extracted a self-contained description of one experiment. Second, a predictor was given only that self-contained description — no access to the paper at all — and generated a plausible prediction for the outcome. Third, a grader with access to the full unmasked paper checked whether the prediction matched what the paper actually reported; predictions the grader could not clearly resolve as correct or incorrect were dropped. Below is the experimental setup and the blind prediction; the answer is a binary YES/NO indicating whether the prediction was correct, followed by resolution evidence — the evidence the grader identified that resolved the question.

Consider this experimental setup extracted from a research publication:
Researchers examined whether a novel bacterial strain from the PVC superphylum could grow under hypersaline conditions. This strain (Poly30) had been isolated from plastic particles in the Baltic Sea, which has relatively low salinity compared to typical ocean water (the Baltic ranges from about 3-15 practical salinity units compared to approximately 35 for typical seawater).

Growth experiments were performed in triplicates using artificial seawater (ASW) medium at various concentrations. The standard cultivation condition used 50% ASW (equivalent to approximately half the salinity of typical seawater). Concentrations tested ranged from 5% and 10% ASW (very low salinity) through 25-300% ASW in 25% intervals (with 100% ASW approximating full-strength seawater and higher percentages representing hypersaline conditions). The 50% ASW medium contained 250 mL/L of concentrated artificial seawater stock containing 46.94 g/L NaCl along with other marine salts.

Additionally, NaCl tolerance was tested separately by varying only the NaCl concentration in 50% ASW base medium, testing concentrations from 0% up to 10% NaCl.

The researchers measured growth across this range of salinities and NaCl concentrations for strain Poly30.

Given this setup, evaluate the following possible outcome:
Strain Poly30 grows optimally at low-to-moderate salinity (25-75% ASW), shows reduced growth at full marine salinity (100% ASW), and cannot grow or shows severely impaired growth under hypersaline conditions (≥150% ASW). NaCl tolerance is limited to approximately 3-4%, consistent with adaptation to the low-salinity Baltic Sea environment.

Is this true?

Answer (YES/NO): NO